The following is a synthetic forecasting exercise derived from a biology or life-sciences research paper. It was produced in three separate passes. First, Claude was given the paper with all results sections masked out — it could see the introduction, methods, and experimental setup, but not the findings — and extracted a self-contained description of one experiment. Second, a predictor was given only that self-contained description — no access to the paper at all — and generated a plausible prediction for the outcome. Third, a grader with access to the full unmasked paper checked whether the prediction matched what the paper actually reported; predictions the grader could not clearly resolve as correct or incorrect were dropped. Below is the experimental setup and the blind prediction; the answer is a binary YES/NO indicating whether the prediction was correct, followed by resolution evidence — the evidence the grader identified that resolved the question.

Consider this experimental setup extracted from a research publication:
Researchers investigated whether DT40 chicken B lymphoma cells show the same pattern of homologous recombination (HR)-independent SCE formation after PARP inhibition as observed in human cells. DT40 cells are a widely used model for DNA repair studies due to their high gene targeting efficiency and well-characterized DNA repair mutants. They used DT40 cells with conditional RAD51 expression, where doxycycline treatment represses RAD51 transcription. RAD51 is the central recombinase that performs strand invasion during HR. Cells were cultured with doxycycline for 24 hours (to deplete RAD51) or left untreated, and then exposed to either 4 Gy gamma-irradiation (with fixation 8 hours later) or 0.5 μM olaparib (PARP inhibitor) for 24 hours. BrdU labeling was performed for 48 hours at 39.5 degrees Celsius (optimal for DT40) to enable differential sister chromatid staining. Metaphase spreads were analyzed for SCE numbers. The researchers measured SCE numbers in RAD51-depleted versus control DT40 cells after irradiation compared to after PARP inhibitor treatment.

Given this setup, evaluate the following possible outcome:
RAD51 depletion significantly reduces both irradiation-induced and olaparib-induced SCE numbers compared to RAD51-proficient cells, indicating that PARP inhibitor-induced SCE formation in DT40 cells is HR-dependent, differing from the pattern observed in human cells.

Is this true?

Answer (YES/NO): NO